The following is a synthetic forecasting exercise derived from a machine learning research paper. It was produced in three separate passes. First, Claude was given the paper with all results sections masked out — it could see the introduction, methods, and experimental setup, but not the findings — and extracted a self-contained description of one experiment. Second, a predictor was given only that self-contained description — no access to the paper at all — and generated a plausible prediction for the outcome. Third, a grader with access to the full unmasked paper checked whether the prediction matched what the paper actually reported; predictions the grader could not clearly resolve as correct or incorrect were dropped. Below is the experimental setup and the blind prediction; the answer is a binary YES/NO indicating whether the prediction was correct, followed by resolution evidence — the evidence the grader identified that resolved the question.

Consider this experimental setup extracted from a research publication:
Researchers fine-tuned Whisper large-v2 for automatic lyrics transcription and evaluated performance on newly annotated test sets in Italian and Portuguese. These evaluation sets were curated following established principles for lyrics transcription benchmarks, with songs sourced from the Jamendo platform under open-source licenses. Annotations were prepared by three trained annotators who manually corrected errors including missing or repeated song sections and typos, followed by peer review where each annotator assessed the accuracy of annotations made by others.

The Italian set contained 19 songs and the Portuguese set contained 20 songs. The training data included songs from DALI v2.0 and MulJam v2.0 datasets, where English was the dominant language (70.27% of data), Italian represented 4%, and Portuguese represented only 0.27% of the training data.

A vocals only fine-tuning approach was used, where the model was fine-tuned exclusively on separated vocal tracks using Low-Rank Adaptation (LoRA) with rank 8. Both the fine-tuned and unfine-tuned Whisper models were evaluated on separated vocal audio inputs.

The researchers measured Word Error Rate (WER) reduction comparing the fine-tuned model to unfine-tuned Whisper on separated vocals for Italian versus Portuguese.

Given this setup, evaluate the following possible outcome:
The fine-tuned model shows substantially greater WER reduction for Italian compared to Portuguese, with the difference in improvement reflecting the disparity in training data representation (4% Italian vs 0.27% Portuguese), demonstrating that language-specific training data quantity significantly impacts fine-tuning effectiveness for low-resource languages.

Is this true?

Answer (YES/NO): NO